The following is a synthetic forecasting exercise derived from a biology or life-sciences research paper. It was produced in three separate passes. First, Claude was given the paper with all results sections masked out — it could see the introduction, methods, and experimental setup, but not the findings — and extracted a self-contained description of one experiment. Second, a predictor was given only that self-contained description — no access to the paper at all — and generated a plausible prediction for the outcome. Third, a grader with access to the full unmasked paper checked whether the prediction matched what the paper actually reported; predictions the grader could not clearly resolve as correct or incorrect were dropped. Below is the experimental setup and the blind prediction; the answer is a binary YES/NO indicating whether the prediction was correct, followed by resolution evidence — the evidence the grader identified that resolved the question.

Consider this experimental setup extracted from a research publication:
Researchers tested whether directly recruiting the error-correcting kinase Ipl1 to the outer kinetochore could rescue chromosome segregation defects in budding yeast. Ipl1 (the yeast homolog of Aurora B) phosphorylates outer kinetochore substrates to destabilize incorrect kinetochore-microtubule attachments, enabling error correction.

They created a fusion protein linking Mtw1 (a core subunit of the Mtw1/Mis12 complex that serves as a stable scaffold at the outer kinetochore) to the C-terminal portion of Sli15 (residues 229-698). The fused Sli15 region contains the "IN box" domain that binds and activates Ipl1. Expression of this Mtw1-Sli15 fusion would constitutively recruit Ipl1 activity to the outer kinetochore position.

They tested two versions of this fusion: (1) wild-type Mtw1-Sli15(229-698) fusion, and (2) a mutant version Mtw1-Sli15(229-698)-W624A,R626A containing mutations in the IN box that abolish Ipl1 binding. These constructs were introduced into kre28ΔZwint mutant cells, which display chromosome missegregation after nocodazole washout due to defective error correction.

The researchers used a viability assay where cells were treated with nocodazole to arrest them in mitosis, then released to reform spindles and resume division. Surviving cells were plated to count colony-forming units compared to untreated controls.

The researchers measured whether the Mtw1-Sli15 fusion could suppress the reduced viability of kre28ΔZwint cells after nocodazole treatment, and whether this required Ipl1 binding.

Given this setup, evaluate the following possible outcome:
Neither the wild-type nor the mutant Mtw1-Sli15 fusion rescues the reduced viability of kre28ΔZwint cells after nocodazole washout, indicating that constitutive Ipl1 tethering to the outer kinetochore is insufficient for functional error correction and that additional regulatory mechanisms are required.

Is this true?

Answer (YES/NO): NO